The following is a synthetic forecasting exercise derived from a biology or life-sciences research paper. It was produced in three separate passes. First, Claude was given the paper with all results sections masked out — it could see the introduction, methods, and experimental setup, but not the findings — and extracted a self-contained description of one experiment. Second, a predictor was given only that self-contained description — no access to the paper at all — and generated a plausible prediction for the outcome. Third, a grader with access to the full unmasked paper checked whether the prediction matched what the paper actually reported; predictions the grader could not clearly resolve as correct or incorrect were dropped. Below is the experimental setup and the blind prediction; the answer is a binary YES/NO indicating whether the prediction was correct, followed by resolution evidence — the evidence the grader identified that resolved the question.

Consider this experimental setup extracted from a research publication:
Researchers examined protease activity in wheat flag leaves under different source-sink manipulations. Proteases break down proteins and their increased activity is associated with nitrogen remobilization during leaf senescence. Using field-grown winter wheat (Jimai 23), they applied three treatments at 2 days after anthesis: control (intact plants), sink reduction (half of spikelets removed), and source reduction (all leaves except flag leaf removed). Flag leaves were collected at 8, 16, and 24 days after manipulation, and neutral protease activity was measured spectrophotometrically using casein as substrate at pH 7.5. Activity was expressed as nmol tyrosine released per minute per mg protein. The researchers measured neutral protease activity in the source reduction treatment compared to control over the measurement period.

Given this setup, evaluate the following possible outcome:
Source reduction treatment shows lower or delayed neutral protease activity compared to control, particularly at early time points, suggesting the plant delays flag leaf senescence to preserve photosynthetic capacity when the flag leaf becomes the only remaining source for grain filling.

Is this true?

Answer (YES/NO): YES